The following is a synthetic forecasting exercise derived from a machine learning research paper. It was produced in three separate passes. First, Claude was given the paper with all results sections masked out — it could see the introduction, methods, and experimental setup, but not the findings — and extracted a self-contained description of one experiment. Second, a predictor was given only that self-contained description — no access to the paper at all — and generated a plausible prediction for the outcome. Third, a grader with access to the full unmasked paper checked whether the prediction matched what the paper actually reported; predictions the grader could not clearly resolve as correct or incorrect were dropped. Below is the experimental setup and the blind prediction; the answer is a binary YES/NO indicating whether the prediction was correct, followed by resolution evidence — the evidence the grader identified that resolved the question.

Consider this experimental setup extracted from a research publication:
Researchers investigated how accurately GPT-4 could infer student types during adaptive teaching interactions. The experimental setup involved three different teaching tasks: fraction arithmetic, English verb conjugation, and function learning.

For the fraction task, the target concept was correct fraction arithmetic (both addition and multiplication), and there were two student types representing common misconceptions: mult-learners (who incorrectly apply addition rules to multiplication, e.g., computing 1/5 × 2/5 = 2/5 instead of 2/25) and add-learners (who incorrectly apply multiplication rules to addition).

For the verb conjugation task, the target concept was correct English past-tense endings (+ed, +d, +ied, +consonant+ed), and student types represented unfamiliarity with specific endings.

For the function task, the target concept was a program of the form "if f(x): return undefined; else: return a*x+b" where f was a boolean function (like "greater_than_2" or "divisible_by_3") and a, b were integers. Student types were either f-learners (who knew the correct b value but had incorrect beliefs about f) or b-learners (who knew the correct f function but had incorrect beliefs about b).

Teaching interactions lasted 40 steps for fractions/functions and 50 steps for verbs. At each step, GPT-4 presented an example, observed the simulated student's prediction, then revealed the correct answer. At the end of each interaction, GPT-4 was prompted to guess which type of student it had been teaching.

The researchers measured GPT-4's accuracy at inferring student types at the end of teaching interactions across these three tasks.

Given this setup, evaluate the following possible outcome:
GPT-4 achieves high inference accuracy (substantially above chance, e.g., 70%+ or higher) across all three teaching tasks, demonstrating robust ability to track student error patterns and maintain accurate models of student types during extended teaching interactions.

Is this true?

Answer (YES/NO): NO